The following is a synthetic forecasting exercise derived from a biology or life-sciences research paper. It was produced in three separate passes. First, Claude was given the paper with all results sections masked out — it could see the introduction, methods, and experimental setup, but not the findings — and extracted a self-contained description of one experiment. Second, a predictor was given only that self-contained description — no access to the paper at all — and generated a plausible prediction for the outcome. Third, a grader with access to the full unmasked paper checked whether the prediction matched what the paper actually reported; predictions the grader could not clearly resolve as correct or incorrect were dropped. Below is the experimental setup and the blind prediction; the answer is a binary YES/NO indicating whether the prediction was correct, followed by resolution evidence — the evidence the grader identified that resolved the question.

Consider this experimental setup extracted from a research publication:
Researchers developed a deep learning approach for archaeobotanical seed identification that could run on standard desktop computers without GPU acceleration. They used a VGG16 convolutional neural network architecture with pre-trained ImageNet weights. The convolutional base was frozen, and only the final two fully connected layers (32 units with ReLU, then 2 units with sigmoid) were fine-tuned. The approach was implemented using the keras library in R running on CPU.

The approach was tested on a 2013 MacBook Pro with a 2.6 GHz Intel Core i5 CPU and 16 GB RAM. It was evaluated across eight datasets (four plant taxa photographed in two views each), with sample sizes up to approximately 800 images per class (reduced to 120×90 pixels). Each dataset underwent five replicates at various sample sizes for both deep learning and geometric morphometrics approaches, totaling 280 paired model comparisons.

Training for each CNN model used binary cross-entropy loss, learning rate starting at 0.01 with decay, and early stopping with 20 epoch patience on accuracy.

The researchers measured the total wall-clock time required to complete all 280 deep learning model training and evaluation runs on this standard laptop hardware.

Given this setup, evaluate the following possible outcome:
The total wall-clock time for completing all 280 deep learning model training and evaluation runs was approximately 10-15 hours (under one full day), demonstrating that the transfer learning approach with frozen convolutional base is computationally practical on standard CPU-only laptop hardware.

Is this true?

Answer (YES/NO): NO